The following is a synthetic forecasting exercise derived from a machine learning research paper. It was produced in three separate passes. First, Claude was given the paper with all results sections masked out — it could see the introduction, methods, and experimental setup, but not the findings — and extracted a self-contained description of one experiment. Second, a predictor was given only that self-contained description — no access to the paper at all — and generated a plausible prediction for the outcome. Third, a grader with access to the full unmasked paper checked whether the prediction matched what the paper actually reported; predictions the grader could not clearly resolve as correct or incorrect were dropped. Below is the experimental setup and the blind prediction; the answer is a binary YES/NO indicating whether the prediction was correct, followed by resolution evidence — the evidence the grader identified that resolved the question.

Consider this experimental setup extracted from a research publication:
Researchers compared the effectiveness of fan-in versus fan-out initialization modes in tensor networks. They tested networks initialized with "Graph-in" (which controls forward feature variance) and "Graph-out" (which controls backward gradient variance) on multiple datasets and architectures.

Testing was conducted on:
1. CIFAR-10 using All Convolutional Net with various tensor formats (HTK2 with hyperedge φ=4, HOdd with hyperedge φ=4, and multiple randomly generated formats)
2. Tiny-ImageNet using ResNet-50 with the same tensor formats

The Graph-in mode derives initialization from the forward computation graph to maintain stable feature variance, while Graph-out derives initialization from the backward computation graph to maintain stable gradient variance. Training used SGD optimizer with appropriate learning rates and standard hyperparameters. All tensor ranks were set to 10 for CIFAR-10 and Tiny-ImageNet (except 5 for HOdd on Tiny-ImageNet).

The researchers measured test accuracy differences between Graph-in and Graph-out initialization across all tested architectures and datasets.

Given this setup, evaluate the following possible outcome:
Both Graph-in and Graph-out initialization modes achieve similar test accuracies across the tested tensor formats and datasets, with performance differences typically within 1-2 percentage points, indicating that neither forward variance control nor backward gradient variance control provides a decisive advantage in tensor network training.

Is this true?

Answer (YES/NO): YES